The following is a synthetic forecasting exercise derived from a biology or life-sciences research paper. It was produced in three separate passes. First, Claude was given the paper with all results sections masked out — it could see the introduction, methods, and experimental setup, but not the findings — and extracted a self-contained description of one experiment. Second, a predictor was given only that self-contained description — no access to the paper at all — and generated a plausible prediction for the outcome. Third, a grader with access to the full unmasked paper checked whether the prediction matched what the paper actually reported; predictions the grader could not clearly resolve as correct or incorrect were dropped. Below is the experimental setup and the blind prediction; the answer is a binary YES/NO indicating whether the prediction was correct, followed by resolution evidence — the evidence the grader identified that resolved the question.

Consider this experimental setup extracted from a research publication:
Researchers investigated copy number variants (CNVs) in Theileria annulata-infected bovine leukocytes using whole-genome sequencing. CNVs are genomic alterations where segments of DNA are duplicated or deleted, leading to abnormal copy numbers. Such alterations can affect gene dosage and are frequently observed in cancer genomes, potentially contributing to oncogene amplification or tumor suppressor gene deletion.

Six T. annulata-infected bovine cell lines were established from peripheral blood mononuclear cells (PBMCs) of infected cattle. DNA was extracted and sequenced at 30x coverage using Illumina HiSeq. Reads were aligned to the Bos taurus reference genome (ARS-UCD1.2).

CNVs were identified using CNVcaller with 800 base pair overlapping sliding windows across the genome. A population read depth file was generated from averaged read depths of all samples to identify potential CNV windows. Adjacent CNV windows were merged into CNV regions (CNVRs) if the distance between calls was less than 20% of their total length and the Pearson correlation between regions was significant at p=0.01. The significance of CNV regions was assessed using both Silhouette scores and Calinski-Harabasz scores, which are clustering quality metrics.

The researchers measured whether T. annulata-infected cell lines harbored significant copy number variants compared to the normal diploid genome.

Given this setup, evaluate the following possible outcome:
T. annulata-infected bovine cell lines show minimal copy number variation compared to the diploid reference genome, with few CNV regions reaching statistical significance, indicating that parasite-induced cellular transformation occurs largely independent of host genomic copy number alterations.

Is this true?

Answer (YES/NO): NO